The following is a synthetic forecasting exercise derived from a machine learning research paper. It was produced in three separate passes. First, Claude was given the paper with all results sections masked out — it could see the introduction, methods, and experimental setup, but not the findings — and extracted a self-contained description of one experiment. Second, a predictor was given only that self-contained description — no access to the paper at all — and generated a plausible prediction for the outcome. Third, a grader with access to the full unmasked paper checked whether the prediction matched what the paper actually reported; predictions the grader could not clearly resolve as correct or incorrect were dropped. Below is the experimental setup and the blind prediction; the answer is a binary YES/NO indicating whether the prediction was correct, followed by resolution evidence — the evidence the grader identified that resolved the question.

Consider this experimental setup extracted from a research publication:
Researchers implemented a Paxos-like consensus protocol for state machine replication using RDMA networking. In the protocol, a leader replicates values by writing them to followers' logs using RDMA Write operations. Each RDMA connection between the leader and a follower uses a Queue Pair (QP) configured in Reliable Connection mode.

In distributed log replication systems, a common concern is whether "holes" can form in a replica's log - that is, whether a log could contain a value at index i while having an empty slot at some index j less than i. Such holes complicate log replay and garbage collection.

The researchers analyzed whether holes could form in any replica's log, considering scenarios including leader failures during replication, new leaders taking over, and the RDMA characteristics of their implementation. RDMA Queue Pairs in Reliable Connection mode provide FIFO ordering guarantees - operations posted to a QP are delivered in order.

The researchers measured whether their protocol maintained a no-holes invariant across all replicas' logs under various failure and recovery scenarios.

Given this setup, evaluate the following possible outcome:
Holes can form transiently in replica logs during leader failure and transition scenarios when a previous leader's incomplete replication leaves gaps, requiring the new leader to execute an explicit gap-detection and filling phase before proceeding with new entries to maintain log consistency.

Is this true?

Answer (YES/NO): NO